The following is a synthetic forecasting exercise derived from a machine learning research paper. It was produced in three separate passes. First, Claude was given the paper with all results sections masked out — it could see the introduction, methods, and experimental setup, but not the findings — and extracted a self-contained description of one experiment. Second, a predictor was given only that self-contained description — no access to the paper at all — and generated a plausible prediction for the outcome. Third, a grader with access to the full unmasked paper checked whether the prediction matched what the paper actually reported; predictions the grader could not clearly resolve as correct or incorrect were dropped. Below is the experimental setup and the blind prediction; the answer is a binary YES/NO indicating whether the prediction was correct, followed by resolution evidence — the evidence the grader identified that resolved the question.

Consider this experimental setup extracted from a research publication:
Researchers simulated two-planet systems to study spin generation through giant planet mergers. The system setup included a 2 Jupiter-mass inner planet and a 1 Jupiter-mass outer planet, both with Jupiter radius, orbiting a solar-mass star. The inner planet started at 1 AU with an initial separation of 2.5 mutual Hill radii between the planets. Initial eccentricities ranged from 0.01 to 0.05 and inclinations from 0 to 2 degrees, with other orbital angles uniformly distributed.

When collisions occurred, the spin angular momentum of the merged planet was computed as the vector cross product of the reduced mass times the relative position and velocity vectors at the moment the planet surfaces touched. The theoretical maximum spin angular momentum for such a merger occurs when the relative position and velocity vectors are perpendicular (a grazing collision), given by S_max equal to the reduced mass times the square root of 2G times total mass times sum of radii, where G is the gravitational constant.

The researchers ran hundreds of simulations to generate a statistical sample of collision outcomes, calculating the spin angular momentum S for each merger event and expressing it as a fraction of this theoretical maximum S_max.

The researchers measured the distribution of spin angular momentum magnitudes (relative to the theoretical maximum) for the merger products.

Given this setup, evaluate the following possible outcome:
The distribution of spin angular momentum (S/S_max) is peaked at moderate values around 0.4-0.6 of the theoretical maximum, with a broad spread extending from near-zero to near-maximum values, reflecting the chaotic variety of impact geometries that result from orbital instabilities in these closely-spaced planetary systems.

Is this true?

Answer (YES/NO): NO